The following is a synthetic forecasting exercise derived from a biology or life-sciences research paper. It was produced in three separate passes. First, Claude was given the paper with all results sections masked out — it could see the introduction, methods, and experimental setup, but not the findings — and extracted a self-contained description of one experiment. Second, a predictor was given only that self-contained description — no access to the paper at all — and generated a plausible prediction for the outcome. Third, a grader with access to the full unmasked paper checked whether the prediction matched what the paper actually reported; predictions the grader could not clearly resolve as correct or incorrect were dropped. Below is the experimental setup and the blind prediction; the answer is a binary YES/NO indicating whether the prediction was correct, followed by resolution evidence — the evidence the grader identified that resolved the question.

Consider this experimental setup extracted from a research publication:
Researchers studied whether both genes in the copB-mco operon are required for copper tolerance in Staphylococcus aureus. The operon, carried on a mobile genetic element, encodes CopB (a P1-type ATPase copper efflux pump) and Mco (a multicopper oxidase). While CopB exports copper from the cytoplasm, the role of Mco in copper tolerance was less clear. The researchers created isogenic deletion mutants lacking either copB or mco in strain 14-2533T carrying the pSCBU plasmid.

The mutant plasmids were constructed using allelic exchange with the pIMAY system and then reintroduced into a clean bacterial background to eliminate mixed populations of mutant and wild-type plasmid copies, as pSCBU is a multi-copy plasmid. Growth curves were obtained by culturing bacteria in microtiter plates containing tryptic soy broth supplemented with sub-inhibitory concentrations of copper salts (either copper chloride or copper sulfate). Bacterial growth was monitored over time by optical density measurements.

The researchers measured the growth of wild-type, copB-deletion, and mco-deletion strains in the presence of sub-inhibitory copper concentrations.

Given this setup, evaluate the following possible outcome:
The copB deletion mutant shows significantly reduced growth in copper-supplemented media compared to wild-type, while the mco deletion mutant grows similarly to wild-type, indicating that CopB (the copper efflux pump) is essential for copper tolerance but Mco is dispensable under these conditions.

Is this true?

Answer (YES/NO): NO